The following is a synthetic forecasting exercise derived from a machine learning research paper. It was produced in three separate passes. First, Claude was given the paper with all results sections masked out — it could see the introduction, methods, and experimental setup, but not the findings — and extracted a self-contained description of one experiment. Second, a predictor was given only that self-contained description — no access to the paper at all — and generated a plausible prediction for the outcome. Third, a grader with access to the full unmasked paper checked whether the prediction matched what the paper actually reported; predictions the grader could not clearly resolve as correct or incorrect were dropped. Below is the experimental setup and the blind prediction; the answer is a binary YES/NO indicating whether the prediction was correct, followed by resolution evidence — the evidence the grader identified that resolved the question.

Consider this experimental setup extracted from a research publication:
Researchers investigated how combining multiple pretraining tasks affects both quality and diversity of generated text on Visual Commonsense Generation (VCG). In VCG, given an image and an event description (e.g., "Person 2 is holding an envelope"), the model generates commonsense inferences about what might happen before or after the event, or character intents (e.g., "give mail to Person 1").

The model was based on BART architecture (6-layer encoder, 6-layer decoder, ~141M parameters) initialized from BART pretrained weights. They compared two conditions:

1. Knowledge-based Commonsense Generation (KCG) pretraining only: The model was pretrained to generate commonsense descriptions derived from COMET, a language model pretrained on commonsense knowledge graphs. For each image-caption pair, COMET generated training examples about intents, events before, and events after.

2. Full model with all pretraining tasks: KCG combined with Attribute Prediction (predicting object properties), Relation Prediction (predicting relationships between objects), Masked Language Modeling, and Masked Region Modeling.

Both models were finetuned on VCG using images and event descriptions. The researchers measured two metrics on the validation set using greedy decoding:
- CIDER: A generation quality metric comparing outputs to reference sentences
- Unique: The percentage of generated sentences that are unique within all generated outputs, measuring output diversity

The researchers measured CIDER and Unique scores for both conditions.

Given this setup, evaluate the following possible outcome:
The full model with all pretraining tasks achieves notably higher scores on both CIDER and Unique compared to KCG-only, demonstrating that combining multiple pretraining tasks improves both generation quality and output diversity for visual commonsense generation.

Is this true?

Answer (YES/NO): NO